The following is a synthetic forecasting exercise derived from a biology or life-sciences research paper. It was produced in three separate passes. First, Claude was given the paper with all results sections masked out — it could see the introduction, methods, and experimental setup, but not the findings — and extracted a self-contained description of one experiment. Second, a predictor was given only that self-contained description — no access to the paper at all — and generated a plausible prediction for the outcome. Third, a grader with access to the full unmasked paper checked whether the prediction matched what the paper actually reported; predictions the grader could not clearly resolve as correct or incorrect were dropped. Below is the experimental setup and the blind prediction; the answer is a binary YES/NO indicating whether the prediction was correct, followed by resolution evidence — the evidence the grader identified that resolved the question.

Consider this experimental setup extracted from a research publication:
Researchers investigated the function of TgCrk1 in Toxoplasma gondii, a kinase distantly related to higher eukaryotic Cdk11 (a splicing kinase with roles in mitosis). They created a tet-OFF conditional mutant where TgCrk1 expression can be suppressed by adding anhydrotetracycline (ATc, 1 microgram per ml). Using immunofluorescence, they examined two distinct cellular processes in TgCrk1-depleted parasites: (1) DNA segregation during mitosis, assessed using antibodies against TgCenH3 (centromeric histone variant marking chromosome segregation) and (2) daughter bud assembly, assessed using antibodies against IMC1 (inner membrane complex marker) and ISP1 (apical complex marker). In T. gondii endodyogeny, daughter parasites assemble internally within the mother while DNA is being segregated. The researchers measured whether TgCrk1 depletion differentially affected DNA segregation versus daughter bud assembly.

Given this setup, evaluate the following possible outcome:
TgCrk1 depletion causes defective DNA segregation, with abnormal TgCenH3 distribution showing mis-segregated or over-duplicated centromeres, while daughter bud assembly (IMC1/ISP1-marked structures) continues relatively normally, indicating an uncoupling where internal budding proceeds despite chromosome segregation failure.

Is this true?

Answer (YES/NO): NO